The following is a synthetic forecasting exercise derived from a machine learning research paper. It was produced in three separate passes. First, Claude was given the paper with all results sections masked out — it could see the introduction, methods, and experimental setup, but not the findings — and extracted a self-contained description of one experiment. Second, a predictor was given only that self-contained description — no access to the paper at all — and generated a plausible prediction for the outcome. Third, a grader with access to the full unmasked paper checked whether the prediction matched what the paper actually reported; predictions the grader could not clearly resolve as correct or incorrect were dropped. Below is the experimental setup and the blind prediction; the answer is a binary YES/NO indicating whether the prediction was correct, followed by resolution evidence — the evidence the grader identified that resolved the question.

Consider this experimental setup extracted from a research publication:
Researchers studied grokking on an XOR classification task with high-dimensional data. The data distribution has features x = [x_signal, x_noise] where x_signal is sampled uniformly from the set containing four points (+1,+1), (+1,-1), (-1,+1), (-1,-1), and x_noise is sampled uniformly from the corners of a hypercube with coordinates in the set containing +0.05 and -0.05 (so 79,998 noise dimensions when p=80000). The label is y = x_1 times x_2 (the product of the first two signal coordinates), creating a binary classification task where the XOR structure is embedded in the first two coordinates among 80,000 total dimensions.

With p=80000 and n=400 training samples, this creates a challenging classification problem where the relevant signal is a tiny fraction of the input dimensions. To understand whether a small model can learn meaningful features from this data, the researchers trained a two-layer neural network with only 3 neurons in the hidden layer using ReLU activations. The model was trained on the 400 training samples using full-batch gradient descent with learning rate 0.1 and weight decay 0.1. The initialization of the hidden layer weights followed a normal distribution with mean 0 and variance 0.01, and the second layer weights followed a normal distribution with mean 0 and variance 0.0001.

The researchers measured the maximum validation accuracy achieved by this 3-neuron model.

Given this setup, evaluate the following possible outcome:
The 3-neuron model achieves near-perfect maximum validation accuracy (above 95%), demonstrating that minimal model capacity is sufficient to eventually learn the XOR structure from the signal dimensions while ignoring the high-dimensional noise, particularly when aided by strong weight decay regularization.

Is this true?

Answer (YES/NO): NO